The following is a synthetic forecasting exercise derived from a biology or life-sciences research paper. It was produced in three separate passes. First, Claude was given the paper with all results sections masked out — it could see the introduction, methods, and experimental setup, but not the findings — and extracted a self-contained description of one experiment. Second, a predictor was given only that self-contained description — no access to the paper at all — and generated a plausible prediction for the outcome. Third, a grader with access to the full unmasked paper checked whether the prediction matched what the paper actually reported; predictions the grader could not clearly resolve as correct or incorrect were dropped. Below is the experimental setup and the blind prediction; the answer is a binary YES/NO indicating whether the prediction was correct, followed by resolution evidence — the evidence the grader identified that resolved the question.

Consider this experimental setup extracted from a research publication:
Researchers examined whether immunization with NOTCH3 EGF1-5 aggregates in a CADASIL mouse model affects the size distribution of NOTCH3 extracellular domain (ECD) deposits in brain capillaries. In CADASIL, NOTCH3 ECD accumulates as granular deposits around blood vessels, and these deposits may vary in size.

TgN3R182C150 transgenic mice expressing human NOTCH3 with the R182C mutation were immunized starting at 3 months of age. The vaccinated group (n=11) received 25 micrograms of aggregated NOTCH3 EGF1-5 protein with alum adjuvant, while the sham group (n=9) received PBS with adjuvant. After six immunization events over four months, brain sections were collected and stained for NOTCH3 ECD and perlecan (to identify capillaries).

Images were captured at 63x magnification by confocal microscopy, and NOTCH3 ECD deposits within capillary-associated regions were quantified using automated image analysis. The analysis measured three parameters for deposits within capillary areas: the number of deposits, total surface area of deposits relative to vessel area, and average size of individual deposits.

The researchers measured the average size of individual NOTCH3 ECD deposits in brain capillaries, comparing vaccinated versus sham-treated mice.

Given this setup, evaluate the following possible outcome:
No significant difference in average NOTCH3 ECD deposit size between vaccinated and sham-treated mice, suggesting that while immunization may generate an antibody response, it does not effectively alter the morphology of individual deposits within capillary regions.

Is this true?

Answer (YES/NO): NO